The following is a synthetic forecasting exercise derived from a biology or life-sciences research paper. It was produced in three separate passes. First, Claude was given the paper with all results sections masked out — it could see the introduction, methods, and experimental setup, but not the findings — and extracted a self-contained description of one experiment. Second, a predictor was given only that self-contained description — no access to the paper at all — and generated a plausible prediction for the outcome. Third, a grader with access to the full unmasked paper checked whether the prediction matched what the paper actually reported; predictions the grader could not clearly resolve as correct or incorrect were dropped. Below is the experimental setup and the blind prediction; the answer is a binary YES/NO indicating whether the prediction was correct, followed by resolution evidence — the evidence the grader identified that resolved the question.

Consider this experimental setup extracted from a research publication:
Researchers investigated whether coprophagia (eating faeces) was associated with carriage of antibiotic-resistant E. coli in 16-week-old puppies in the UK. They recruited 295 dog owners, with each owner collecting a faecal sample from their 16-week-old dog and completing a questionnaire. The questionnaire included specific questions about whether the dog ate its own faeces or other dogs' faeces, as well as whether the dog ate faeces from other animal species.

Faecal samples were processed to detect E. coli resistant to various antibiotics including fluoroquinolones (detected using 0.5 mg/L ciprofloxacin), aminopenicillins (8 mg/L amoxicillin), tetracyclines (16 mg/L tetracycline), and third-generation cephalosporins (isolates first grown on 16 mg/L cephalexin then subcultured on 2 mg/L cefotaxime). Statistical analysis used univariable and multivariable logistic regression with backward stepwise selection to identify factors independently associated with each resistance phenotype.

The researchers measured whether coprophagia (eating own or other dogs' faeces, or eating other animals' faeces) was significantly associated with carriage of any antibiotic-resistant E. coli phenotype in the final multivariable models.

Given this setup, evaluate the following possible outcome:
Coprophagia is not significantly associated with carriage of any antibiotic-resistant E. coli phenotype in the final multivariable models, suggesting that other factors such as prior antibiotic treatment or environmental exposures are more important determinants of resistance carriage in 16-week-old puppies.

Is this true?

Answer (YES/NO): YES